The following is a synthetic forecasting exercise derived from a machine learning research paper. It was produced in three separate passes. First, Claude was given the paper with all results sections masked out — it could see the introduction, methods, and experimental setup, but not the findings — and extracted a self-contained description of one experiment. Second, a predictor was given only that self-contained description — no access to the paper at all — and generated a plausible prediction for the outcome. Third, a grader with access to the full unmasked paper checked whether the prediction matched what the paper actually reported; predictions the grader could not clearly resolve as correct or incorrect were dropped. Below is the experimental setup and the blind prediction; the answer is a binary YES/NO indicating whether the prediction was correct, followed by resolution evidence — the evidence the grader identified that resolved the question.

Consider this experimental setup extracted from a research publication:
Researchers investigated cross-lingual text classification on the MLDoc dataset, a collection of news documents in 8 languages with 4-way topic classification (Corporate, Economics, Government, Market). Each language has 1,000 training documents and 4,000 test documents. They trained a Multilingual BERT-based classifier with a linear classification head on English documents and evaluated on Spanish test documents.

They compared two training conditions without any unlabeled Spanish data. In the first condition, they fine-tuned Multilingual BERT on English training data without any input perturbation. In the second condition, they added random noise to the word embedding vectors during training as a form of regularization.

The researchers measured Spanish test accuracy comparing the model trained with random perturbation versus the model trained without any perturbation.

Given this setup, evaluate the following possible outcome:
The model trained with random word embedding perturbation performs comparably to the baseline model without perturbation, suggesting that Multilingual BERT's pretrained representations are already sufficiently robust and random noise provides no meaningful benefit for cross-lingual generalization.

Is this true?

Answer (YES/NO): NO